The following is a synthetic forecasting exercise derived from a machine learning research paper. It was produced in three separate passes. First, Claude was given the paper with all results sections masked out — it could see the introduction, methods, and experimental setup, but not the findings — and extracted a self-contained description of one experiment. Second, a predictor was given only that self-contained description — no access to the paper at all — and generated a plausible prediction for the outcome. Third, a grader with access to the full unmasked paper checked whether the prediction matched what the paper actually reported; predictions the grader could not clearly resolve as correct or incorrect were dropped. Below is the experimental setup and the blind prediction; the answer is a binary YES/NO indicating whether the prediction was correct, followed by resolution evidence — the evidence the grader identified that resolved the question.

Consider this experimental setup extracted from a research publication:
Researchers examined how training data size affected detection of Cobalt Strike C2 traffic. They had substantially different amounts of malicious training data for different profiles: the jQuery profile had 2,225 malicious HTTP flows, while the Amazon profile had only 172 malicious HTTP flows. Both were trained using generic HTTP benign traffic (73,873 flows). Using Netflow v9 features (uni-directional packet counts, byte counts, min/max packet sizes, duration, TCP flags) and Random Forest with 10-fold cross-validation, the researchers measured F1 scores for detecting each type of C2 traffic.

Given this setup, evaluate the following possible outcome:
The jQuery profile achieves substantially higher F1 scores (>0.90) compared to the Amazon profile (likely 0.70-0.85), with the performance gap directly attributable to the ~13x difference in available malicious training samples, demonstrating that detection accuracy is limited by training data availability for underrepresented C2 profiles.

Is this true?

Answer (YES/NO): NO